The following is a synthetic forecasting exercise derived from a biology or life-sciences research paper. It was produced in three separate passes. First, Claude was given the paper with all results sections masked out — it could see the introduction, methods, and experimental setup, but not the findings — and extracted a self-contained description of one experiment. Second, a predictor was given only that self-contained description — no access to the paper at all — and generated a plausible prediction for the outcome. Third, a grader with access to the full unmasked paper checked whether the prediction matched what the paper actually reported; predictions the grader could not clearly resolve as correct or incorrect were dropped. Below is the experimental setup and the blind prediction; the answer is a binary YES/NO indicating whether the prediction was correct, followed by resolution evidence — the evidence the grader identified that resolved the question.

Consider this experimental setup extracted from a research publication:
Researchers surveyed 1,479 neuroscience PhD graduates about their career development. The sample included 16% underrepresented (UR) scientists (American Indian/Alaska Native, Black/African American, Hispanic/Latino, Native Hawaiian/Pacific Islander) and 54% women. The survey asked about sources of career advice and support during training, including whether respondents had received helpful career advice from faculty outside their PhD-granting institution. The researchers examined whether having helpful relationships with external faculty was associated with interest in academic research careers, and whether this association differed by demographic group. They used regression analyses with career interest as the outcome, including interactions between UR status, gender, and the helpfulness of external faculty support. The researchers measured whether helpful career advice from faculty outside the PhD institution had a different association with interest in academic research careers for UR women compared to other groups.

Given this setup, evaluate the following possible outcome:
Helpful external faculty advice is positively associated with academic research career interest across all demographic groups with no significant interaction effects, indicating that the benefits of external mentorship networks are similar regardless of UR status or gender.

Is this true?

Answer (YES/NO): NO